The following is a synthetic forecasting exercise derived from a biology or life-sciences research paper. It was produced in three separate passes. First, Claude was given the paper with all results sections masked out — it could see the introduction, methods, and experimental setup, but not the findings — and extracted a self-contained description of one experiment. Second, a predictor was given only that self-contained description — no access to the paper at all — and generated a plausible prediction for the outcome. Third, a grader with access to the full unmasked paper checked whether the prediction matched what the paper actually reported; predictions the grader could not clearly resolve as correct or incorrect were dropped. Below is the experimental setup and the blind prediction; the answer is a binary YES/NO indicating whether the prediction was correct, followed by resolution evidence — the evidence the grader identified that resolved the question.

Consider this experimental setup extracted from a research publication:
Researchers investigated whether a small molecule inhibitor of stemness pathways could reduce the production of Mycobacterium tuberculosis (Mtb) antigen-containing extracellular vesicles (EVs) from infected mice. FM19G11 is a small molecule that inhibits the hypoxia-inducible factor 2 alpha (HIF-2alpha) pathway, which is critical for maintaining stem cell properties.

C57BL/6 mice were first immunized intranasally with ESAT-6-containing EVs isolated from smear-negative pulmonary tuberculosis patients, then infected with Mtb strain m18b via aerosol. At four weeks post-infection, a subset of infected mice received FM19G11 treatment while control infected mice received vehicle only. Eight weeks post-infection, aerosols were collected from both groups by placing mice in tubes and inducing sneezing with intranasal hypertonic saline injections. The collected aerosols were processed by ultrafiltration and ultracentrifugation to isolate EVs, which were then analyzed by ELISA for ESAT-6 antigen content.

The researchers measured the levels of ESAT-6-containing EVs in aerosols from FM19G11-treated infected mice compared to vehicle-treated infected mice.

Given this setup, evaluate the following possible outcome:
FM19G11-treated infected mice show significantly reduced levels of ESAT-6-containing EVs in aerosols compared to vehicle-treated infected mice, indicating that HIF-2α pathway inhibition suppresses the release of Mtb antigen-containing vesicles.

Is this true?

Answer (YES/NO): YES